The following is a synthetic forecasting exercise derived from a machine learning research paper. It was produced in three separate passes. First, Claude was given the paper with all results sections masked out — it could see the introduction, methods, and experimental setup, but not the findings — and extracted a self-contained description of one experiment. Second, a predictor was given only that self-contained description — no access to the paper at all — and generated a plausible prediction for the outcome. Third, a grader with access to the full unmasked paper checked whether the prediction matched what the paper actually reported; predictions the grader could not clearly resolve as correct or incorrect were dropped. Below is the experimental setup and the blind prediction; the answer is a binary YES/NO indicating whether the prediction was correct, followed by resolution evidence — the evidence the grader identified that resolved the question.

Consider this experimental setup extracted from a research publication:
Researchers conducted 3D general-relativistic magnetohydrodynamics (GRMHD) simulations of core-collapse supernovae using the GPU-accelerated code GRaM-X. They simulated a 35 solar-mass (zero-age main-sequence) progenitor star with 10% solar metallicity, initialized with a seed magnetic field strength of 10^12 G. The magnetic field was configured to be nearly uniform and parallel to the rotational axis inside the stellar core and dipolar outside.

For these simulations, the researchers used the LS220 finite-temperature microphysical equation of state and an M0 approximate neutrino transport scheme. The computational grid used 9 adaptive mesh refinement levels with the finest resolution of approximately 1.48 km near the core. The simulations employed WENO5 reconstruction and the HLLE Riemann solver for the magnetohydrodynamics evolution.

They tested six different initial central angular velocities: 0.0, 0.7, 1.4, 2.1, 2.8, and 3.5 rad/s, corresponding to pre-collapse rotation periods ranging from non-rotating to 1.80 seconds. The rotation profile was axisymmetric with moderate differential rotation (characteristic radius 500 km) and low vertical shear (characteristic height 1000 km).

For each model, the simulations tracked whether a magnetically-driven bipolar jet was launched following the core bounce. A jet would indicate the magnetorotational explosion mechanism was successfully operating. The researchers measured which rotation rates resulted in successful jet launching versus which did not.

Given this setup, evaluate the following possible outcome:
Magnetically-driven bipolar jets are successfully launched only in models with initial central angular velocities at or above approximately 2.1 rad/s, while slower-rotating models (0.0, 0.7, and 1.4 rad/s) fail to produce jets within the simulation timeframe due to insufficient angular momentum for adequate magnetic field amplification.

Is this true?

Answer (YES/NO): NO